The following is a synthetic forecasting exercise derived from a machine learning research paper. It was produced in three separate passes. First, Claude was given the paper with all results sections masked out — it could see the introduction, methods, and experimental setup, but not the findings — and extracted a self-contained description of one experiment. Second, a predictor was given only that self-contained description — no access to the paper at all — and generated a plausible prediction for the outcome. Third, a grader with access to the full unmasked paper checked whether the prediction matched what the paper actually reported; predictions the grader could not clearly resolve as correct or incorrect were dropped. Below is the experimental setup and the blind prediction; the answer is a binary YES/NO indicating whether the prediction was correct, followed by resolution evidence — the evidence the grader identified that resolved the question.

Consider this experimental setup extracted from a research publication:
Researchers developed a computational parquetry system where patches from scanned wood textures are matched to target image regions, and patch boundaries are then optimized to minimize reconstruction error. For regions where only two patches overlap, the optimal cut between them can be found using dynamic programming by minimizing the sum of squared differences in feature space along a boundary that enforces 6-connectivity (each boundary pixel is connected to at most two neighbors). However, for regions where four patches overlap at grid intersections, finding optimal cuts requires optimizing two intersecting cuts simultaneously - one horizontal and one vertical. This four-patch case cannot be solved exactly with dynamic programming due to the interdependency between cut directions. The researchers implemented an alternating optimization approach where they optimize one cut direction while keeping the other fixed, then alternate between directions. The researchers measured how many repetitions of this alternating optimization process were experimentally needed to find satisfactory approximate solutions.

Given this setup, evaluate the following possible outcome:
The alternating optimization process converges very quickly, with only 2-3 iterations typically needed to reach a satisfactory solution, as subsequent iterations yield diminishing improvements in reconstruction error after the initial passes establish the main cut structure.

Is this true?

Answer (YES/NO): YES